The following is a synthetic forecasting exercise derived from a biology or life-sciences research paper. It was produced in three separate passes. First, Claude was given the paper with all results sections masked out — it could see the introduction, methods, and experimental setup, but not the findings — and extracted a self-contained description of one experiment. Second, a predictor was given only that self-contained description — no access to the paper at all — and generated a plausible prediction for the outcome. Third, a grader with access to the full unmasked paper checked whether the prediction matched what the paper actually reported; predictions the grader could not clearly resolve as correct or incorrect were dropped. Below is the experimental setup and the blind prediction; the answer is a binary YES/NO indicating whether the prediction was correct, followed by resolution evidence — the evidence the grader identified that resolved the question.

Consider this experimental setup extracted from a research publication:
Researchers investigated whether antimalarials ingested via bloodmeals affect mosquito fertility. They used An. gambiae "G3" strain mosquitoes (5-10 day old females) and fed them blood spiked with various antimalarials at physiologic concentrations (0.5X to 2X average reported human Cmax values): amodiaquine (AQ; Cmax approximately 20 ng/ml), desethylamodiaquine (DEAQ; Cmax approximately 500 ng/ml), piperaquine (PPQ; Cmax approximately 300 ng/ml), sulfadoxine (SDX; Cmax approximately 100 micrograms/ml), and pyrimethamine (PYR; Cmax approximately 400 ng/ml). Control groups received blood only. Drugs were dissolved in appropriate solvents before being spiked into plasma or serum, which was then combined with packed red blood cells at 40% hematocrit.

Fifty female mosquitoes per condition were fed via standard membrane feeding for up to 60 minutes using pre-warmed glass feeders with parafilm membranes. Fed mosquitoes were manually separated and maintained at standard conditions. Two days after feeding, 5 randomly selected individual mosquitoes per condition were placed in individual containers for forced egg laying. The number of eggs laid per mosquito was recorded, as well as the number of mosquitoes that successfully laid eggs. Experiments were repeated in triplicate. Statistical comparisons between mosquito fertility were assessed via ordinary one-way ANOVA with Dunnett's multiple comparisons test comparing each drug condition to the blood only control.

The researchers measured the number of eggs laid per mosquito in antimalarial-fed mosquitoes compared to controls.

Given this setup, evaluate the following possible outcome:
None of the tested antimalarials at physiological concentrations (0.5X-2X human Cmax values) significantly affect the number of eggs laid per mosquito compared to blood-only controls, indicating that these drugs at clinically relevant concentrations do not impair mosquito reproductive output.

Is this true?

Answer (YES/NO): YES